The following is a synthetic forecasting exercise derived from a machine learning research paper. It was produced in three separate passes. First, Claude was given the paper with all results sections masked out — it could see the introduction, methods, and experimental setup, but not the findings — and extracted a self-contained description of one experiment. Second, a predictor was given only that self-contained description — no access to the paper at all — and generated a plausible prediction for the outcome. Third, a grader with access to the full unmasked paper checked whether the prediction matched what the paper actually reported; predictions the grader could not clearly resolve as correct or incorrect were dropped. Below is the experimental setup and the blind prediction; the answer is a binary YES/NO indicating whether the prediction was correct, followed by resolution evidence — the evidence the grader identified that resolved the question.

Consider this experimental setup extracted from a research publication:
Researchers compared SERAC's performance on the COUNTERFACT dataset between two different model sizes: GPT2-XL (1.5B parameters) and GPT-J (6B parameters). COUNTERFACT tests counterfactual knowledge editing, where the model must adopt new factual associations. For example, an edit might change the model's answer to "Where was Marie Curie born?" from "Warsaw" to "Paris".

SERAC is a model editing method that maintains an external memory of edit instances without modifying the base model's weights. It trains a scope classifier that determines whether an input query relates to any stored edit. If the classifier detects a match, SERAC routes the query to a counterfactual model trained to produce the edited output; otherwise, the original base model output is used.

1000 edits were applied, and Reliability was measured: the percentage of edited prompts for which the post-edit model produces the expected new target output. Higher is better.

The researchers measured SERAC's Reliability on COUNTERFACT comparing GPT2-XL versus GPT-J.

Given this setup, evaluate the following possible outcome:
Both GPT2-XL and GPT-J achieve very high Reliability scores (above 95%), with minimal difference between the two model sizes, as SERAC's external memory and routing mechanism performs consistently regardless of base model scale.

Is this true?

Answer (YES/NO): NO